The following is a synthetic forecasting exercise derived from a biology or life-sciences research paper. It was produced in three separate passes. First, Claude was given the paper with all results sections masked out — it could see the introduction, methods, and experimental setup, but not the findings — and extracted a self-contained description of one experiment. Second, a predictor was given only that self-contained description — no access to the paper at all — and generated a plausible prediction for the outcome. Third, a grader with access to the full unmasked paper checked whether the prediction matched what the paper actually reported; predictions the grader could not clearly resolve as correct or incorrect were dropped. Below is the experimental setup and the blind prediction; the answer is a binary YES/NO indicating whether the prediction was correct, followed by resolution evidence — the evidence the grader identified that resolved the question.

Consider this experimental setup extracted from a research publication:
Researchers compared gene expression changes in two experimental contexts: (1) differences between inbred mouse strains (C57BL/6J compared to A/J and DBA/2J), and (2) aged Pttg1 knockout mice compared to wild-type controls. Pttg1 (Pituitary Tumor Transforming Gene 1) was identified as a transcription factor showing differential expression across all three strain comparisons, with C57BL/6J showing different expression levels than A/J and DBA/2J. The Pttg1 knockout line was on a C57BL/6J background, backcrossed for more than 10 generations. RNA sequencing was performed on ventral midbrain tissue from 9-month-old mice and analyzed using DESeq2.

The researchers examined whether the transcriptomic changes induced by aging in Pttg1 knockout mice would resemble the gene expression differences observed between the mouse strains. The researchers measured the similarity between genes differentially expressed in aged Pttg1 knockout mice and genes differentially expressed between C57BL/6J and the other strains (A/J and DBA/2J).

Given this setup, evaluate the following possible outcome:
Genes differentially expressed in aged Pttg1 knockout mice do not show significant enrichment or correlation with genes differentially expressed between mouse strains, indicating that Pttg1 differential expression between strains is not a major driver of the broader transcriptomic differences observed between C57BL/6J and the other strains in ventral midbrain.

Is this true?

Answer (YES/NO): NO